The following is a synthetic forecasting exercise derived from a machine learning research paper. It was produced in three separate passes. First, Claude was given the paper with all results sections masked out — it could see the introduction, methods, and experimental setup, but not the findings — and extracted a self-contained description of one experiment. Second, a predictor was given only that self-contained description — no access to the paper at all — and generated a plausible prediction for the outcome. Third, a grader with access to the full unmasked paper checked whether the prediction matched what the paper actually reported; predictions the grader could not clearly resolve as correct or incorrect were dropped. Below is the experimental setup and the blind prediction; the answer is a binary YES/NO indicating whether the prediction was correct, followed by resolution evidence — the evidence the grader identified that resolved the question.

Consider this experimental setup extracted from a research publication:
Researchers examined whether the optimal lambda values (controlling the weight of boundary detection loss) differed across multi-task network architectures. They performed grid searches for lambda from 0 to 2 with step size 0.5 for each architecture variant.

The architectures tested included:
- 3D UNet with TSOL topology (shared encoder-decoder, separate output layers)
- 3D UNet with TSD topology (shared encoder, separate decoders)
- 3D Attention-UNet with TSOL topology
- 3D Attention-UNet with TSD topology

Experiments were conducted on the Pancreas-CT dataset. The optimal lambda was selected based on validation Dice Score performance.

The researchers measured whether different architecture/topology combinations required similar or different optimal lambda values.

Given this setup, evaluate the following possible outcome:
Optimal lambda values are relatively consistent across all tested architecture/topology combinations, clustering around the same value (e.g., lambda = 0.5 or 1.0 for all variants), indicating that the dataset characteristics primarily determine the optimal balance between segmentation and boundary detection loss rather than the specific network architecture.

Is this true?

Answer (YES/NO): NO